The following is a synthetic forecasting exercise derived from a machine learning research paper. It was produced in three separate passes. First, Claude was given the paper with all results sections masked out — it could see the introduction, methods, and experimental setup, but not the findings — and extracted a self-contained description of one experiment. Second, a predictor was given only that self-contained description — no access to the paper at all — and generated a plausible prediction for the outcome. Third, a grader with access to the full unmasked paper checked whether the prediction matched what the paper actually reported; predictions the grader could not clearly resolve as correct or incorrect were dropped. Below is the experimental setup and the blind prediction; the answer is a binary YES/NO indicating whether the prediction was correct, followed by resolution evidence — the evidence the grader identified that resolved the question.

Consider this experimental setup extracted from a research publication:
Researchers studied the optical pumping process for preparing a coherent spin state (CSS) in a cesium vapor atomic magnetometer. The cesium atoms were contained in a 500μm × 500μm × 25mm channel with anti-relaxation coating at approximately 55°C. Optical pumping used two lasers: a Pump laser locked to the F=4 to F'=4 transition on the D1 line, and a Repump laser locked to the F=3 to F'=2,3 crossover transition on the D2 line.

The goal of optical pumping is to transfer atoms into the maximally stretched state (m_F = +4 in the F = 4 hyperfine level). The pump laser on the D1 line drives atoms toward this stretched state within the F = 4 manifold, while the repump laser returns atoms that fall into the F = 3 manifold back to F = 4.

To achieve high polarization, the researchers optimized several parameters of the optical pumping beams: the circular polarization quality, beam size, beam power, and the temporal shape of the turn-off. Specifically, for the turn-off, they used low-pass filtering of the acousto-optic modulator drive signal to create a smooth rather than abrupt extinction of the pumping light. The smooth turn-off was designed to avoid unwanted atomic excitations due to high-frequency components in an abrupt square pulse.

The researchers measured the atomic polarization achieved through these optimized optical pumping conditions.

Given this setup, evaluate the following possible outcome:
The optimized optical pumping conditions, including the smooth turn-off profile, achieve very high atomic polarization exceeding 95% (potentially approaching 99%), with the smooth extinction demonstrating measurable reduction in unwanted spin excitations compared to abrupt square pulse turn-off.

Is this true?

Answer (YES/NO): NO